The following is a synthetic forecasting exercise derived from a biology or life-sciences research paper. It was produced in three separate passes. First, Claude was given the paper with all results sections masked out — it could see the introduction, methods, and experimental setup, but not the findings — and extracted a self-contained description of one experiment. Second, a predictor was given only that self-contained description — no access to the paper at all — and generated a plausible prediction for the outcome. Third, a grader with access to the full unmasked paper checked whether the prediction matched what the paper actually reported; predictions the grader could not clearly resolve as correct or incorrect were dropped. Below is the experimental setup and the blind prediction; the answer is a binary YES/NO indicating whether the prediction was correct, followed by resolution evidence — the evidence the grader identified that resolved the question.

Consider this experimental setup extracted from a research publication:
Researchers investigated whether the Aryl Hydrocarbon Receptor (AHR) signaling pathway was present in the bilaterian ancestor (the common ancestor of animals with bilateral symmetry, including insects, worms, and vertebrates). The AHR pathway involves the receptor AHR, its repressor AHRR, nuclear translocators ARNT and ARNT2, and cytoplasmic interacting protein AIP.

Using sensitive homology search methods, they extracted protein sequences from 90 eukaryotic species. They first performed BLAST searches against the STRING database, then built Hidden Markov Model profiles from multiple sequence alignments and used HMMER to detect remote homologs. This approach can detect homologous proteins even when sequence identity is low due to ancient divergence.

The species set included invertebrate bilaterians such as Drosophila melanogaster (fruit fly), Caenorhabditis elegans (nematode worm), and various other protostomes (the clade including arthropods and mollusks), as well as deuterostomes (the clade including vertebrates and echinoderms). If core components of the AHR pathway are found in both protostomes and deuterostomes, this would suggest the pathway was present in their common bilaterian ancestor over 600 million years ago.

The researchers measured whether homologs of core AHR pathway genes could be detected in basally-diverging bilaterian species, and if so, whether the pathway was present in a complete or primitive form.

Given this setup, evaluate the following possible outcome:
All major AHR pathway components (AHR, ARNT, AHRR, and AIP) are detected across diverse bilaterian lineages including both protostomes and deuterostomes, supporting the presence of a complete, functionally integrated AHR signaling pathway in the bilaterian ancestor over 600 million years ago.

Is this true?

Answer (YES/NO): NO